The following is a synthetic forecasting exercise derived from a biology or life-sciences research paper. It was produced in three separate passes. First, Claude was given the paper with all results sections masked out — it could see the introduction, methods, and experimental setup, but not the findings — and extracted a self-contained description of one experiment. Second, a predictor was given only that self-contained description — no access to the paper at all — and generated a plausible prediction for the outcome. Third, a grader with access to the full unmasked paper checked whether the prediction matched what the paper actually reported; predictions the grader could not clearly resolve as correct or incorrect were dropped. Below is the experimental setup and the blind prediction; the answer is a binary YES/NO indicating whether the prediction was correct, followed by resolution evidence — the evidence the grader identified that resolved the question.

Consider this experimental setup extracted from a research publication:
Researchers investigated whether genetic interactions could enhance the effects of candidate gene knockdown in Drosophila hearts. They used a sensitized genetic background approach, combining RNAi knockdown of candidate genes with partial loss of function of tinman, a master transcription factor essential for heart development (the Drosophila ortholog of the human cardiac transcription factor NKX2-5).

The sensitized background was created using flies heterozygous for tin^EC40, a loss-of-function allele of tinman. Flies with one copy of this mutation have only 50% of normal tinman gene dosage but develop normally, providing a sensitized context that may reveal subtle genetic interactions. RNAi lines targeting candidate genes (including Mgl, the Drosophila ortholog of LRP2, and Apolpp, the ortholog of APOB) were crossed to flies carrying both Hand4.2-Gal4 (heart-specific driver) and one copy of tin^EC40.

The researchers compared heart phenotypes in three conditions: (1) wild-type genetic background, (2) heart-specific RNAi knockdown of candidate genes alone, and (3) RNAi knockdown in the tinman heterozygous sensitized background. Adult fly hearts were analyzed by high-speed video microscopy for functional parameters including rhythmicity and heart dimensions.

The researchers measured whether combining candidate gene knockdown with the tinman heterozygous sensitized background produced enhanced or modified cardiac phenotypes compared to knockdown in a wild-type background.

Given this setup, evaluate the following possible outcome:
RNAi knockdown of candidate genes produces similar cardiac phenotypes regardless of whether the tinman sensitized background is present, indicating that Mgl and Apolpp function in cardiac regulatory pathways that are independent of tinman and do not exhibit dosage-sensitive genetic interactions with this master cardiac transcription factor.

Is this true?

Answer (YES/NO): YES